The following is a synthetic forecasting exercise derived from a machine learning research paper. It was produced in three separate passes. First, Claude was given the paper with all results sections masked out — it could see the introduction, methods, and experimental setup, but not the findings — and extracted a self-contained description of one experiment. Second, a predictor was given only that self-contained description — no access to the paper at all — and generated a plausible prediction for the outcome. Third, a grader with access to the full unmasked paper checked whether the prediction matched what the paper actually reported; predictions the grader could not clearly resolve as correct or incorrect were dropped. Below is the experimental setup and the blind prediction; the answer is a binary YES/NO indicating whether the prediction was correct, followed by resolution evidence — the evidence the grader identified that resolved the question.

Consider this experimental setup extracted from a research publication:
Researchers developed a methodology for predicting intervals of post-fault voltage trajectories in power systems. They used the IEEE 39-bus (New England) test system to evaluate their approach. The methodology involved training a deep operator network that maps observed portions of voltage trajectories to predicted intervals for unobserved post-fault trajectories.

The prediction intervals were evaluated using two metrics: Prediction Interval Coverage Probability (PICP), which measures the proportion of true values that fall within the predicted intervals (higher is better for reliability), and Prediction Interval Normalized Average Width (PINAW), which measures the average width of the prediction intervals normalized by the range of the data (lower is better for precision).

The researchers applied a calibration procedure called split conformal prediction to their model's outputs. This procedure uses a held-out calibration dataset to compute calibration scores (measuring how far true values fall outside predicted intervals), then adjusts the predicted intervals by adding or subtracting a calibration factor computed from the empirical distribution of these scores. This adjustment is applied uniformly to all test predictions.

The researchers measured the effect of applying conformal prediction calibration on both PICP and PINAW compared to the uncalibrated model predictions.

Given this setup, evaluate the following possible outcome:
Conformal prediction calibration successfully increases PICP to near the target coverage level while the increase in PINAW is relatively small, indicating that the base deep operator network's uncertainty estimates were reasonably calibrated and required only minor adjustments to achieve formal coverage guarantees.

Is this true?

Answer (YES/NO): NO